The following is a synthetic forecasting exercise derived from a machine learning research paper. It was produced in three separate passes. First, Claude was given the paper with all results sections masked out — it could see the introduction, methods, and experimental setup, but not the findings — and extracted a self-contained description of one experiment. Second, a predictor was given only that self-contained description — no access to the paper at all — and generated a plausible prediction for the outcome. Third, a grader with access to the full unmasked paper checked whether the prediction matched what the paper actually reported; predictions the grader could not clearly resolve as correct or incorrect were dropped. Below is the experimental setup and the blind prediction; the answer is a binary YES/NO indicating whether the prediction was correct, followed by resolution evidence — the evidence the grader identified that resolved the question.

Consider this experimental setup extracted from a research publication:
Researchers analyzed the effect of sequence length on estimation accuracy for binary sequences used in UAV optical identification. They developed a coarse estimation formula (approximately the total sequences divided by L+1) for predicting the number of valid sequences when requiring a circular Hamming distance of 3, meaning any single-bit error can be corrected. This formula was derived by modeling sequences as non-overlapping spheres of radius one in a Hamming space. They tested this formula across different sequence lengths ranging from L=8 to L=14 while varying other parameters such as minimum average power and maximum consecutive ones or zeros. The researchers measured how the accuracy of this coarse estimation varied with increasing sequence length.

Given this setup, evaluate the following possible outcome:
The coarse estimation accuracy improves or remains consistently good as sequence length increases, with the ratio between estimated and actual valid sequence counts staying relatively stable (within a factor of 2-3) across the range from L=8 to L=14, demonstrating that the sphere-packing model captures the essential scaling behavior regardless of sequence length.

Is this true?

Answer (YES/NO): NO